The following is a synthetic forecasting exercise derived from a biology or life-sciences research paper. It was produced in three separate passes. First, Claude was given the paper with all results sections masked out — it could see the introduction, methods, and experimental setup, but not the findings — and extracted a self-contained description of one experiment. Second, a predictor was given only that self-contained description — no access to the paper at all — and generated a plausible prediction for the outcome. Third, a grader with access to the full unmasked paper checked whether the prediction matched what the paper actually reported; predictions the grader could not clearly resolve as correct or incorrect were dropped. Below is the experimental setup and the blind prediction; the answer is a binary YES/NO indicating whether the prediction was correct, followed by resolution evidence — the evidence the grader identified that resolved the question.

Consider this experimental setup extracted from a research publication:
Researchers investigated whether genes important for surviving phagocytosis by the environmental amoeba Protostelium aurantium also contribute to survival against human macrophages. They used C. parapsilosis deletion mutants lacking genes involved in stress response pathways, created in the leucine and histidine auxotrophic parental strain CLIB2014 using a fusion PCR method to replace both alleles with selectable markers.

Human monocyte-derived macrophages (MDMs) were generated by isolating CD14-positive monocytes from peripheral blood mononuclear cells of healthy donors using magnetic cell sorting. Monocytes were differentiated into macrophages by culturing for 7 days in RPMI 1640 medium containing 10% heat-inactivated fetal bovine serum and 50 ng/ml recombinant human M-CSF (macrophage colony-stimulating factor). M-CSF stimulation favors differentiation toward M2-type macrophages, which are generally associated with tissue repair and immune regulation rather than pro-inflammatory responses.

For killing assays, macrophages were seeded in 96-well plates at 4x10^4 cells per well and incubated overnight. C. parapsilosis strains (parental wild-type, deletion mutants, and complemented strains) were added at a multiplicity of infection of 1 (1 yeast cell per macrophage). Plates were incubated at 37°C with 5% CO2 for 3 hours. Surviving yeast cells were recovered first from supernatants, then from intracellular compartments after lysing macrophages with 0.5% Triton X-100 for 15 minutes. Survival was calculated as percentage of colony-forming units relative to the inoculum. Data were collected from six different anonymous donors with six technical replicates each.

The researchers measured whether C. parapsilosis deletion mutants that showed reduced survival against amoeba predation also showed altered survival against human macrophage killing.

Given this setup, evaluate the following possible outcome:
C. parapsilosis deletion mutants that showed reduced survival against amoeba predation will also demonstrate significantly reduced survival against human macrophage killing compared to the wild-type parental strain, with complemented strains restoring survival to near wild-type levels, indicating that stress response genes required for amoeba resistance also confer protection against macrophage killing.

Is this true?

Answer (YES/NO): NO